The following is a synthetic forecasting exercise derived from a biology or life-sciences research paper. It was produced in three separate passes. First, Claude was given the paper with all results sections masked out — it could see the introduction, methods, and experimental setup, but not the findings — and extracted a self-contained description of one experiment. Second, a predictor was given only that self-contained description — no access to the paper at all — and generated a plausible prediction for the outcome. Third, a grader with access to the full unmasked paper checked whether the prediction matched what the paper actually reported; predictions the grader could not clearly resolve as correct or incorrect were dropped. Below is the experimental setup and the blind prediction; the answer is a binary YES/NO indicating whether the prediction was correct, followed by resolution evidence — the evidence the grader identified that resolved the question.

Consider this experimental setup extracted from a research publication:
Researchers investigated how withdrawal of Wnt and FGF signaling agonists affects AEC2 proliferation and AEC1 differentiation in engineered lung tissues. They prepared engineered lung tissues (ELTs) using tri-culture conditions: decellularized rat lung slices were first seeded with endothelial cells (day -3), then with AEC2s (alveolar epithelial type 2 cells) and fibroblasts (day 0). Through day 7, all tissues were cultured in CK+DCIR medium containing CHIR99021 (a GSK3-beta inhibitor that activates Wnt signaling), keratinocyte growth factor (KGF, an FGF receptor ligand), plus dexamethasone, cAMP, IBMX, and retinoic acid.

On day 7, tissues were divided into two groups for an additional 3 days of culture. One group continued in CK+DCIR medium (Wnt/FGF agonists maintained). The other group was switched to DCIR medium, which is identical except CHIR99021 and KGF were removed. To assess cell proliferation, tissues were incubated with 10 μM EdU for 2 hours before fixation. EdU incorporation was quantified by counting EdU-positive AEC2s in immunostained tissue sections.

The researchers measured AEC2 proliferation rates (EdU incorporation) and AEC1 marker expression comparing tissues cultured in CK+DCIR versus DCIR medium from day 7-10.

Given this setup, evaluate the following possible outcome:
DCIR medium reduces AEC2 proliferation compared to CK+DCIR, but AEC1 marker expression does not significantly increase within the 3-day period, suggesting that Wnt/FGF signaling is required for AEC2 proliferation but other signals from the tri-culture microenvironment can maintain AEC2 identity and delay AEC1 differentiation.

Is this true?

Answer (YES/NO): NO